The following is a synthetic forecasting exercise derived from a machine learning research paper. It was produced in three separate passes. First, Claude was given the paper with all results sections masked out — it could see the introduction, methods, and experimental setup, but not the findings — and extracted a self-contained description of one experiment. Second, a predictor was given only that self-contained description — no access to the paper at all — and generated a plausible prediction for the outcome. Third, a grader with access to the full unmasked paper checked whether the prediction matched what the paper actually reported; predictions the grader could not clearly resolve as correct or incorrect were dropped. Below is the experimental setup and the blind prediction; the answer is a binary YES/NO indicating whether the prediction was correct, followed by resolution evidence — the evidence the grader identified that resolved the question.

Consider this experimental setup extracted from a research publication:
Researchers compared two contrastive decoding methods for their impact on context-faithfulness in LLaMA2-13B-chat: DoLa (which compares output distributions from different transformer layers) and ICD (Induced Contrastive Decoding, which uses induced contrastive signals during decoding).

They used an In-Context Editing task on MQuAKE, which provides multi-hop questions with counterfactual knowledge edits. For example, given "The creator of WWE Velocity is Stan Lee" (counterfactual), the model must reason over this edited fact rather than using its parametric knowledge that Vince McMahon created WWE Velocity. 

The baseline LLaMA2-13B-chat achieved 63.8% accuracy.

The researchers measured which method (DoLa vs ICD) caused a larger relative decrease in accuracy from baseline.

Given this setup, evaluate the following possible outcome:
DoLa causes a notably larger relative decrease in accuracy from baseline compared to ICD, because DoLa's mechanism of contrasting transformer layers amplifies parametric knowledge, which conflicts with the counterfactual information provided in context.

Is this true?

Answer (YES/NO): NO